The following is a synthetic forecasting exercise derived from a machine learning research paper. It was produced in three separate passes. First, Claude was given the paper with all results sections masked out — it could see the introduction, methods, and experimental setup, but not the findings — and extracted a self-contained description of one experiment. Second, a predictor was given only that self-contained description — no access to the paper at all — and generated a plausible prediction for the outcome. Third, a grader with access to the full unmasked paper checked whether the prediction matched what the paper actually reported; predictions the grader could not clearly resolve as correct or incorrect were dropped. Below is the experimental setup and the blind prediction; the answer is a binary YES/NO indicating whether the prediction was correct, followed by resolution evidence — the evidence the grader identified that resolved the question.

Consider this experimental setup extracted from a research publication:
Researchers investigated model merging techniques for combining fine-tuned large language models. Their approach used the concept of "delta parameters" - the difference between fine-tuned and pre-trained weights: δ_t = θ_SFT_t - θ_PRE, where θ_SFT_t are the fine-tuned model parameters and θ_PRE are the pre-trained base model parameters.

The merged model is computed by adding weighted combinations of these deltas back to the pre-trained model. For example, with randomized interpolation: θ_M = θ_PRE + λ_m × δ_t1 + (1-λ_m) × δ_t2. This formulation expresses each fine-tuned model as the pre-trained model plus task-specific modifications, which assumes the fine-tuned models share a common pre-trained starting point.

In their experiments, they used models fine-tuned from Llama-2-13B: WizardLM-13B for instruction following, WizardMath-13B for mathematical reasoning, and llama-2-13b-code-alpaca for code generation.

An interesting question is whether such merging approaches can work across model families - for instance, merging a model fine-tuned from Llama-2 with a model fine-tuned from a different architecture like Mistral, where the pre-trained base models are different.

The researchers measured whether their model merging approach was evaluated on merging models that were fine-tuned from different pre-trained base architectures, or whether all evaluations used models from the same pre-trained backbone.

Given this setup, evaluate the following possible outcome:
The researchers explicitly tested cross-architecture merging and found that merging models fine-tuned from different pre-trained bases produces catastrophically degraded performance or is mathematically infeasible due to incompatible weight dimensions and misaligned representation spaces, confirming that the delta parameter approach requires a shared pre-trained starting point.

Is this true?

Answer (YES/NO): NO